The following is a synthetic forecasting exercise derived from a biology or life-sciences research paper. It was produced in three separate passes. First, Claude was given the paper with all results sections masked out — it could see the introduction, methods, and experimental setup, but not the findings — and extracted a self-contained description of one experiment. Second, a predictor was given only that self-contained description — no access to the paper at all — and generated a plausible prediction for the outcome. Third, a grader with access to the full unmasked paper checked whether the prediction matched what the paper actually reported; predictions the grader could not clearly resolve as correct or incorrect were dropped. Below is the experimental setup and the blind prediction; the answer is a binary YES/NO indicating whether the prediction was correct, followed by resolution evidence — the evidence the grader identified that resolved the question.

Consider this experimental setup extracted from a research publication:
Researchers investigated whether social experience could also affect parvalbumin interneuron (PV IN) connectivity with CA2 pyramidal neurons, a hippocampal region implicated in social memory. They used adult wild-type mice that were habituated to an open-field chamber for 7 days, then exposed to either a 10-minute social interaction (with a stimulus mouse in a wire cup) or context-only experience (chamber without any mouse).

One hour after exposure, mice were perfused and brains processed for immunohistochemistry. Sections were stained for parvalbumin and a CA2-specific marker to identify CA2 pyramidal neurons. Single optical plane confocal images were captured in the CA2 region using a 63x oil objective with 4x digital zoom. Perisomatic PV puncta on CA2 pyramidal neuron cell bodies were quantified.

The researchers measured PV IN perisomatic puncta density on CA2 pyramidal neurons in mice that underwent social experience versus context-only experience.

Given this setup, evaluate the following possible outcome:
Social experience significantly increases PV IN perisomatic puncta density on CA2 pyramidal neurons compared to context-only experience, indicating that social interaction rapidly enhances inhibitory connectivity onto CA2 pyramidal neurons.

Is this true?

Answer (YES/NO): YES